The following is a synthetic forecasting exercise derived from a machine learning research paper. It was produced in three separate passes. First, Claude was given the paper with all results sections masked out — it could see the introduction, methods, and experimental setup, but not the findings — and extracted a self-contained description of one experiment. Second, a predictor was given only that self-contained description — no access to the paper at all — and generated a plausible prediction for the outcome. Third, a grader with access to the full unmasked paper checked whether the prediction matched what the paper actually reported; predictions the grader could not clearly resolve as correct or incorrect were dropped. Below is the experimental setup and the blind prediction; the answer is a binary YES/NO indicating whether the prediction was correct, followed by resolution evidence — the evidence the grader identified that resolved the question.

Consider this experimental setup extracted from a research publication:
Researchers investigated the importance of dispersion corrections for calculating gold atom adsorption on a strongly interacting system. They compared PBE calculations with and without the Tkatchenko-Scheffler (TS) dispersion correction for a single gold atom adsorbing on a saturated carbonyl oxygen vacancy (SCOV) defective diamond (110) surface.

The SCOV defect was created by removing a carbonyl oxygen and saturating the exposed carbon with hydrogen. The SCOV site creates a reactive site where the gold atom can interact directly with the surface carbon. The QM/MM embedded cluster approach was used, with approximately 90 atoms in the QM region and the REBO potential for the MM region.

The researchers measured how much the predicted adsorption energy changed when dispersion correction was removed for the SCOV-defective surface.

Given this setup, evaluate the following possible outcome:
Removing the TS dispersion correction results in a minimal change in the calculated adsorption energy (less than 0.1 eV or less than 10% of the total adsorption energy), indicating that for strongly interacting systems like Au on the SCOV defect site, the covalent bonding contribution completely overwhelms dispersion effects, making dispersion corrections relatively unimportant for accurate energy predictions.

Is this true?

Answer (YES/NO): NO